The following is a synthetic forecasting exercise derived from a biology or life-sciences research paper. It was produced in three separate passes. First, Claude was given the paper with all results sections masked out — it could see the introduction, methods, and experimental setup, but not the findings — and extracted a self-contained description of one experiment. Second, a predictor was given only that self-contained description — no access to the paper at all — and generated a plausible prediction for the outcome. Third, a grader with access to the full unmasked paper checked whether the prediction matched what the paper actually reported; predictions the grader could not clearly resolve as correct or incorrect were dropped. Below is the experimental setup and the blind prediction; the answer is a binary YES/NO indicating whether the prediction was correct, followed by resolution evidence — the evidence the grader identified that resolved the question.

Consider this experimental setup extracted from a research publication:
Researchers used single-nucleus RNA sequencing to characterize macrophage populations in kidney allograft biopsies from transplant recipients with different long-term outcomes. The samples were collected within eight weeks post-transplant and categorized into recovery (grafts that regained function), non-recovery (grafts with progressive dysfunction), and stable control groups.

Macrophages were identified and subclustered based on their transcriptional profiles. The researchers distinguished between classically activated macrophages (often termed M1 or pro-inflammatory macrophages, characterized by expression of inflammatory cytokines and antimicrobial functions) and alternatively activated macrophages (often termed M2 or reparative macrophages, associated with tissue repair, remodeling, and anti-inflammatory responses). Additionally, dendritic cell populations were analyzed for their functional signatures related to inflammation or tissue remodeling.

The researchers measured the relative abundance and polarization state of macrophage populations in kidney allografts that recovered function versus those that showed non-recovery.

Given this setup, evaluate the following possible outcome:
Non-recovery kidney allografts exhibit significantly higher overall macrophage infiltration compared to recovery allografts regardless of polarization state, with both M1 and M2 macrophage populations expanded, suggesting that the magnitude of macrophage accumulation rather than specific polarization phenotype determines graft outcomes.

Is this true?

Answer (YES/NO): NO